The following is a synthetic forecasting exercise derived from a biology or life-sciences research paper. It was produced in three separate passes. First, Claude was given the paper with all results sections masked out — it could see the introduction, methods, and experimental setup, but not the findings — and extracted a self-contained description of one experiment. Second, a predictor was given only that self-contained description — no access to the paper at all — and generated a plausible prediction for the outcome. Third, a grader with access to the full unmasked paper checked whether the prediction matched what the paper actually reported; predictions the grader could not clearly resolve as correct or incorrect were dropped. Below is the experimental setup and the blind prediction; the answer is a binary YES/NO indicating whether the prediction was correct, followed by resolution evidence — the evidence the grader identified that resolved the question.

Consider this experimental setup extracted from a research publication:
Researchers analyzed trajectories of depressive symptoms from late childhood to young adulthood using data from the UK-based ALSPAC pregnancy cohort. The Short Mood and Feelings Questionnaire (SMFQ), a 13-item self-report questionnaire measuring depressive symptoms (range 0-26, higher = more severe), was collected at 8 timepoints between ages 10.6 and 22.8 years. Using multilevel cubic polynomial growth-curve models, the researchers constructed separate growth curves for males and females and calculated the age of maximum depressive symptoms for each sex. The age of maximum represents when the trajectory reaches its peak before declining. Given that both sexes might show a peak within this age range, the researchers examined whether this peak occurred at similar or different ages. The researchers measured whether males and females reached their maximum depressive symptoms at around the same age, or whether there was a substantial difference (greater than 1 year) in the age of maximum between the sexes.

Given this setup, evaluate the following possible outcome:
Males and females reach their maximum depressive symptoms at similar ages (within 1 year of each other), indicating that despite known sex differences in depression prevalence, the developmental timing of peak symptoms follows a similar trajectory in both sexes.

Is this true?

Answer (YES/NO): YES